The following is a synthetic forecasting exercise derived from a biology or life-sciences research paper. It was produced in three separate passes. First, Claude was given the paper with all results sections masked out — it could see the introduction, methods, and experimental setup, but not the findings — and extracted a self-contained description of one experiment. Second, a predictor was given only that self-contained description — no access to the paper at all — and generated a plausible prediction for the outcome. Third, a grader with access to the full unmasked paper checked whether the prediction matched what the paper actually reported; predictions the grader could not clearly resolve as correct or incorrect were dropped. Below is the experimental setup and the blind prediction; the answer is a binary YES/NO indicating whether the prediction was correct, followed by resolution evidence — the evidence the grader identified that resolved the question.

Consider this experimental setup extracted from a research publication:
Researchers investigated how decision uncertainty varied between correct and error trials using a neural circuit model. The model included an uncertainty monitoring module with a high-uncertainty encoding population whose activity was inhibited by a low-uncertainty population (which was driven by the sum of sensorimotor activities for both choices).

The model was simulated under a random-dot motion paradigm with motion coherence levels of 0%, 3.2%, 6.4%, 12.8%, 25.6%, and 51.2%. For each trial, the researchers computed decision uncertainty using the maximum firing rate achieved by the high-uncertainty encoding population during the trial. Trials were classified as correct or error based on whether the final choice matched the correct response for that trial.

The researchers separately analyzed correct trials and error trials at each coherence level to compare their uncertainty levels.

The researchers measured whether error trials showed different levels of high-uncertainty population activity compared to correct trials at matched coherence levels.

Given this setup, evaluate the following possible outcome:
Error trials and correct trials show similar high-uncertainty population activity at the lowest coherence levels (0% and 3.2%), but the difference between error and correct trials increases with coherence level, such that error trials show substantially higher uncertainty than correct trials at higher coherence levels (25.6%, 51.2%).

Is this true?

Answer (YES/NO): NO